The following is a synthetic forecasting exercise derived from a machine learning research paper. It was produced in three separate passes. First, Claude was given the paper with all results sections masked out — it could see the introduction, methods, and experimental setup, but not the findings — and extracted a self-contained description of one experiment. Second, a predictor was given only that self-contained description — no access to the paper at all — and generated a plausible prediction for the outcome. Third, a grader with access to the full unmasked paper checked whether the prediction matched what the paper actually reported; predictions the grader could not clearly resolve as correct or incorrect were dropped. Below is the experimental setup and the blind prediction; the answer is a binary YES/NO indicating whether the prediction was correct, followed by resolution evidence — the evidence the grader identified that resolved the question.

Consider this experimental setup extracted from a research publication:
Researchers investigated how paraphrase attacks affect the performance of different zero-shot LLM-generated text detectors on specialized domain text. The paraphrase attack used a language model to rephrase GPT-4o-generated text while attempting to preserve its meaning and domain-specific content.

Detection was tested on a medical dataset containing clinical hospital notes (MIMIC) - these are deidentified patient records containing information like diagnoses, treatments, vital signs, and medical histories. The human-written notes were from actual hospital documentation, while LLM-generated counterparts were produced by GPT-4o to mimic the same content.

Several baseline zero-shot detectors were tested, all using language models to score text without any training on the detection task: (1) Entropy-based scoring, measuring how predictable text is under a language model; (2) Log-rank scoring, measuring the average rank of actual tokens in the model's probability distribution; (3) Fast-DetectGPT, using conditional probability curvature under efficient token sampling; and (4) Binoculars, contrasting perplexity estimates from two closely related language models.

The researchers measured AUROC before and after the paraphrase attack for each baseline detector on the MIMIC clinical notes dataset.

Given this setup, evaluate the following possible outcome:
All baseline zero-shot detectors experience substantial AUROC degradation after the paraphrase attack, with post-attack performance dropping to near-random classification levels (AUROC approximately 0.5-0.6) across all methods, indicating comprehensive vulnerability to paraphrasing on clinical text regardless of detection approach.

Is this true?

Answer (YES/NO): NO